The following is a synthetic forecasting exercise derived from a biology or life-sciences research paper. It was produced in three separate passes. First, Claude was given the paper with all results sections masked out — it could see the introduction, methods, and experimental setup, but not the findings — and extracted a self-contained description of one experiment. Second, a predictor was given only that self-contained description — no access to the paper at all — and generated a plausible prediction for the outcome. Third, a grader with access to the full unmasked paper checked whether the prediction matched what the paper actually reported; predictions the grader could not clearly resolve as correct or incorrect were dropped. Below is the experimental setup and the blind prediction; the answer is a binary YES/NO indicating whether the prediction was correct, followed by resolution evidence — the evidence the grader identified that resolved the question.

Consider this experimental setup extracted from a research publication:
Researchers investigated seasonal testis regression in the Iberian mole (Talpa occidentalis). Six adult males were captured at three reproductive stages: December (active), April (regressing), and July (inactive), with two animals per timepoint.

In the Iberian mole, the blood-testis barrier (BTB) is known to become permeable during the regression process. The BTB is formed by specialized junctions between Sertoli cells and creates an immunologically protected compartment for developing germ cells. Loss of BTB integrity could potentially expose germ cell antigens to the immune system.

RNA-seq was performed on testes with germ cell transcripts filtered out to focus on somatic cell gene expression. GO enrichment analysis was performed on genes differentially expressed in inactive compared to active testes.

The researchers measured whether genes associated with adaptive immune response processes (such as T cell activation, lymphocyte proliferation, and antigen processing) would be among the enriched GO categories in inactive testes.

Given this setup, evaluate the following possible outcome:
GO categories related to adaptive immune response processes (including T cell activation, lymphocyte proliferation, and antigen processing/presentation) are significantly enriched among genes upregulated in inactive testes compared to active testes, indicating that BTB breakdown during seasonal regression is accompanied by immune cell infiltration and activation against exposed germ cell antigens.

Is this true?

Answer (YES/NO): NO